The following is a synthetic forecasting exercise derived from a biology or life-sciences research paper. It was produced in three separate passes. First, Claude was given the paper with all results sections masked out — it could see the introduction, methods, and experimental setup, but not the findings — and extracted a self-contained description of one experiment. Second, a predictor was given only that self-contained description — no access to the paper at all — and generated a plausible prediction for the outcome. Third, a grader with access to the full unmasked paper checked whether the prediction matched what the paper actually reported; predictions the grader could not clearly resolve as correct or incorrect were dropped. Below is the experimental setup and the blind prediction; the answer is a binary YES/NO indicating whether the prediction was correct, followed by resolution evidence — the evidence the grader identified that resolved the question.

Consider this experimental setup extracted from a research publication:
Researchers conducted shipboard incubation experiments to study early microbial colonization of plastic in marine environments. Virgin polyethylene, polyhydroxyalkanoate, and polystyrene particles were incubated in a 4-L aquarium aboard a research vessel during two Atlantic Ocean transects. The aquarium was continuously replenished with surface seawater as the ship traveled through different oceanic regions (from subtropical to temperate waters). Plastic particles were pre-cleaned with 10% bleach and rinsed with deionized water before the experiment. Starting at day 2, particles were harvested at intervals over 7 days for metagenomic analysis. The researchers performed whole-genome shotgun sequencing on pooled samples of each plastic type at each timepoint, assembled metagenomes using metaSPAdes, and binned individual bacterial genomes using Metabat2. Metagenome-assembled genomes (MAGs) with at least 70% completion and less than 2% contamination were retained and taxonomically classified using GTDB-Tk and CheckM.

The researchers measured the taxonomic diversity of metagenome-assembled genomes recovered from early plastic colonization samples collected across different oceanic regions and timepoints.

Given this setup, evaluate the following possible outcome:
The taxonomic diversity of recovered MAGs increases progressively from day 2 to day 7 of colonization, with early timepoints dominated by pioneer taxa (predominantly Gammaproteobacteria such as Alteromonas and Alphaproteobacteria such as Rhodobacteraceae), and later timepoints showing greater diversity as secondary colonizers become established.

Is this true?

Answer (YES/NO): NO